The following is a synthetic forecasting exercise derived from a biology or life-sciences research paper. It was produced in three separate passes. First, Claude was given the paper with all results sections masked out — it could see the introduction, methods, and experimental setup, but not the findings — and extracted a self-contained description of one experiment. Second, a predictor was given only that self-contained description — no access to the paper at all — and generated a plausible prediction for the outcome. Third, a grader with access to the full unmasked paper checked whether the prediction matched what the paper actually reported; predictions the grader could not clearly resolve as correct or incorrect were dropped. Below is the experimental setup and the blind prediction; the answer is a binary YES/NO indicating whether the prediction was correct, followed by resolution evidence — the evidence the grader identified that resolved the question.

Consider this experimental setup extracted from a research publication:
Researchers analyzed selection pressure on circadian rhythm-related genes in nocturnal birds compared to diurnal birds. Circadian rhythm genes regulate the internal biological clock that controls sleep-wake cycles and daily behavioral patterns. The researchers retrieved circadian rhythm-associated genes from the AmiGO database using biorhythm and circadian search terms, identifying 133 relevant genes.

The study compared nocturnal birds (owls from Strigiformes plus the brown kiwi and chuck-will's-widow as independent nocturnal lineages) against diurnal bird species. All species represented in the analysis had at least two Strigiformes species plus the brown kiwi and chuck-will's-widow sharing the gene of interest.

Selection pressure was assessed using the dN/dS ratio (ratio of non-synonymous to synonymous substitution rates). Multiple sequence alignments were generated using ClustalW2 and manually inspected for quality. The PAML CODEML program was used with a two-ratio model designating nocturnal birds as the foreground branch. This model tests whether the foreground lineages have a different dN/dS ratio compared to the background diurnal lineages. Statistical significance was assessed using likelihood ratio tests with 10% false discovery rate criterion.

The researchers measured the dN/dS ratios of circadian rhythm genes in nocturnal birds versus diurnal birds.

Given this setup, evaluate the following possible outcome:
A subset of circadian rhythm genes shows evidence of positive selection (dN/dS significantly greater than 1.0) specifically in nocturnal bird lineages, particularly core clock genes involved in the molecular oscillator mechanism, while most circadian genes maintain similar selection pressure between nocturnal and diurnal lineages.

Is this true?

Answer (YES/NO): NO